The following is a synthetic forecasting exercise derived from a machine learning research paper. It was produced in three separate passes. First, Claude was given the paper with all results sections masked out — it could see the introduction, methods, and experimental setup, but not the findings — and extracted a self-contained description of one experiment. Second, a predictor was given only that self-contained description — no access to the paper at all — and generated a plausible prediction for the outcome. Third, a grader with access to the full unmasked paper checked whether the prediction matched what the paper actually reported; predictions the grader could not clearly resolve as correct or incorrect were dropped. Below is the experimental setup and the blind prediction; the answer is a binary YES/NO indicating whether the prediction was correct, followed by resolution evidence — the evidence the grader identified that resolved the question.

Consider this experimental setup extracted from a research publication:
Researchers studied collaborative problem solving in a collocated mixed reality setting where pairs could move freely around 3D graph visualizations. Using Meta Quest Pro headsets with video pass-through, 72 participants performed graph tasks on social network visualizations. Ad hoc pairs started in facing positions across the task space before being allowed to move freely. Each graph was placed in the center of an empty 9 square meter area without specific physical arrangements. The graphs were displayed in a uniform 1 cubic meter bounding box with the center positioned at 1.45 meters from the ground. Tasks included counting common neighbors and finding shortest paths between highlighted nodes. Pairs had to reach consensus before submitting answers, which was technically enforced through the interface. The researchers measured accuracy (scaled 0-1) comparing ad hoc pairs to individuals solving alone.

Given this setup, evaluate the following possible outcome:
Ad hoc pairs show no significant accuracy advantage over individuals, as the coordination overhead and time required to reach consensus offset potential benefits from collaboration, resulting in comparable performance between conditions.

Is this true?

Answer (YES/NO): NO